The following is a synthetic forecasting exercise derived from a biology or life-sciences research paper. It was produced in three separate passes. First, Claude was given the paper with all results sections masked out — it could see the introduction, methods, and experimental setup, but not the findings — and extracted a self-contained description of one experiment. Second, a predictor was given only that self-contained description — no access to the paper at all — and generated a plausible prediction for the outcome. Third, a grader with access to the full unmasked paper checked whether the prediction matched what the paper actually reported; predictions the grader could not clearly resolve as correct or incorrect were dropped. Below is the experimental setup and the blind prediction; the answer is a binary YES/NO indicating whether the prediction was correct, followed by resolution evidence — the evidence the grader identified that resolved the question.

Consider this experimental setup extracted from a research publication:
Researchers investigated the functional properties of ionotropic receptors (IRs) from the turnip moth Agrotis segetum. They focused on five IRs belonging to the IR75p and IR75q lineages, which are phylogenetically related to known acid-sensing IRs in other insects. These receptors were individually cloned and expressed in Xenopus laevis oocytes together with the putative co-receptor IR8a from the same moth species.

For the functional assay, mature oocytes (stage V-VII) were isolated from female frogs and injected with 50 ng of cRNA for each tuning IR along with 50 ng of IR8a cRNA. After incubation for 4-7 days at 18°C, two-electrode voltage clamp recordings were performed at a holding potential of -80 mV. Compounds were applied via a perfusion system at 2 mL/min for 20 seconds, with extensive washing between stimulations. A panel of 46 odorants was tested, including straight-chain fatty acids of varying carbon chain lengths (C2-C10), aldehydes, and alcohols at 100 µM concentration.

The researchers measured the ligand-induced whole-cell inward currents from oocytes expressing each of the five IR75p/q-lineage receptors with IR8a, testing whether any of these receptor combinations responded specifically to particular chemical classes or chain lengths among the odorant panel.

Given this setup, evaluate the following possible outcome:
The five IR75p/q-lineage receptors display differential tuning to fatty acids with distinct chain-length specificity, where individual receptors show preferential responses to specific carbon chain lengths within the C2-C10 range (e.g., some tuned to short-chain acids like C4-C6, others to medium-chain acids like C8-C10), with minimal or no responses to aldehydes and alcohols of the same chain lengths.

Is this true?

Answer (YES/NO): NO